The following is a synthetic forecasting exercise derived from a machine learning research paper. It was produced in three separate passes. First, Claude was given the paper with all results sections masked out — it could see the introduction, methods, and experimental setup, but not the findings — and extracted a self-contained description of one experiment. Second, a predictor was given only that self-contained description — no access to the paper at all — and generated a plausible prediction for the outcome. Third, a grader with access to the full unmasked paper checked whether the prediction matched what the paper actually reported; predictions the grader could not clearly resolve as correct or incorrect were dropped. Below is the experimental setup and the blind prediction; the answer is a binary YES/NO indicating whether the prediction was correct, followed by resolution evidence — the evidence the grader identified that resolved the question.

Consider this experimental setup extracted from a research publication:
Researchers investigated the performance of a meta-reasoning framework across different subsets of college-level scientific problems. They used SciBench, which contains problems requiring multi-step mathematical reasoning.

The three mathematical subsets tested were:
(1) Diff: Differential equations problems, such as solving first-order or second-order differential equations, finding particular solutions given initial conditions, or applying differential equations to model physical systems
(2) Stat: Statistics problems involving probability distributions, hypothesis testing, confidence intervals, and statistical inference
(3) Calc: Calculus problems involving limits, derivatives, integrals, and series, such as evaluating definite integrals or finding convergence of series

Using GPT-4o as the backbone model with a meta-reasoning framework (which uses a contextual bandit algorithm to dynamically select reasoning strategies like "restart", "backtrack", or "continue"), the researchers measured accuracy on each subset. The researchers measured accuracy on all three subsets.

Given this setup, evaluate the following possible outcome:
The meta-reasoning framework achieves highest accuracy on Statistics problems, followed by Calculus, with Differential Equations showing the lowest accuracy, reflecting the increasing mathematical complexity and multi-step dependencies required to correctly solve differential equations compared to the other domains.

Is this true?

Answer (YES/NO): NO